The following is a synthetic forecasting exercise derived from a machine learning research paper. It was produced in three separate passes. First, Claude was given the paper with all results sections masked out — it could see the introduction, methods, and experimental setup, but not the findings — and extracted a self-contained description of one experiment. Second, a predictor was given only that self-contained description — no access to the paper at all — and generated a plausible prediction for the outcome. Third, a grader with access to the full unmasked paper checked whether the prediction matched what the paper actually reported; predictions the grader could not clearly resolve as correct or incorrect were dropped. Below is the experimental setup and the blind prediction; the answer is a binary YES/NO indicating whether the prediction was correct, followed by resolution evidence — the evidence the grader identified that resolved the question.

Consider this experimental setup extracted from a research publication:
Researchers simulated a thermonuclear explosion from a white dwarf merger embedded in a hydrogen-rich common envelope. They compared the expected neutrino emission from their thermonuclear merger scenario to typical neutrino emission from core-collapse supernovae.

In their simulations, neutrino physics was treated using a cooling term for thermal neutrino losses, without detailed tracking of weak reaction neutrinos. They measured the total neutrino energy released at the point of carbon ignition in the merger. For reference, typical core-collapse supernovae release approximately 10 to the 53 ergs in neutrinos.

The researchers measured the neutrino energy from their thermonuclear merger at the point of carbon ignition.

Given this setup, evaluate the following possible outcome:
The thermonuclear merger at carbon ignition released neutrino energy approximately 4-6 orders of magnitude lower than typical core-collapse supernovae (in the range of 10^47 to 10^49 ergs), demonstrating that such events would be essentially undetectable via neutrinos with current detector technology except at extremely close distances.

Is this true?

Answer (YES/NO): NO